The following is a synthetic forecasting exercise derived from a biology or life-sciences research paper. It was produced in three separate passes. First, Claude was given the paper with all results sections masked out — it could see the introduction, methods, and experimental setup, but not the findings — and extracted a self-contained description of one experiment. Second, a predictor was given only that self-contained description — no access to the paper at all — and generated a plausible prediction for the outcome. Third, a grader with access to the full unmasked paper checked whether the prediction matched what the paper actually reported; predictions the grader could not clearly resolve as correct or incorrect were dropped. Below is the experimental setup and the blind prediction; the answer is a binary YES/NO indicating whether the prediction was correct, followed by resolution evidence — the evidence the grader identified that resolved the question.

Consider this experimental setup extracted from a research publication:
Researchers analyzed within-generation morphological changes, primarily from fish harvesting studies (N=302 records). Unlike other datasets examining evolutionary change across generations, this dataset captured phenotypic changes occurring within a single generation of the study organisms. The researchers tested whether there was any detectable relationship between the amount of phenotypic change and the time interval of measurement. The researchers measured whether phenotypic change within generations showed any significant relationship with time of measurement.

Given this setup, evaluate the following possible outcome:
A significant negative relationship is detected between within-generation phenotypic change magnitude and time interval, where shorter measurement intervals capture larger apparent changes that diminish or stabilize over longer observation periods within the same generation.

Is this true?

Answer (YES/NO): NO